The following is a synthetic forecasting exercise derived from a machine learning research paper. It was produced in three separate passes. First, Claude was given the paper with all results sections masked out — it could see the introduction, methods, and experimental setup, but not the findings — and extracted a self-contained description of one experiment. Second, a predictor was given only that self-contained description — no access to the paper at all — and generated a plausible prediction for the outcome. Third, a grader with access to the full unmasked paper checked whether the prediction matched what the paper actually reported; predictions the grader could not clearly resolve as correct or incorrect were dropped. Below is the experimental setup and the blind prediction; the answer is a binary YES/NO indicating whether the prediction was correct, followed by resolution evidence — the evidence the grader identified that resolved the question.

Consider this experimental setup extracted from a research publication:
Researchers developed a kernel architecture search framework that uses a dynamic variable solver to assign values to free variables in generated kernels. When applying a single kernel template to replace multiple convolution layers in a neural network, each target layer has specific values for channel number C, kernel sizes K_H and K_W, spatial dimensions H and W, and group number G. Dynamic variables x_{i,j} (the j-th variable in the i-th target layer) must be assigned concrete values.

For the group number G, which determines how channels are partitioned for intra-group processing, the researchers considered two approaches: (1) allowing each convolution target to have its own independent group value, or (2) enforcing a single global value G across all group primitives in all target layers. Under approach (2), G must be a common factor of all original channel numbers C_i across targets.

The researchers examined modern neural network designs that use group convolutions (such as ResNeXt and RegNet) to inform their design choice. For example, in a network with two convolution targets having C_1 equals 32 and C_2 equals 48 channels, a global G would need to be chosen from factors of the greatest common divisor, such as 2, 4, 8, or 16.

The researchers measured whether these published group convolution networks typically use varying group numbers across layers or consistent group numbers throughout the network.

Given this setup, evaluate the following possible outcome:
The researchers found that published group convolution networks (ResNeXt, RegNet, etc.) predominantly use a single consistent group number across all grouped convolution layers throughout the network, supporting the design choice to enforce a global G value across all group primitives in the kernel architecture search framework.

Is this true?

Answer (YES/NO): YES